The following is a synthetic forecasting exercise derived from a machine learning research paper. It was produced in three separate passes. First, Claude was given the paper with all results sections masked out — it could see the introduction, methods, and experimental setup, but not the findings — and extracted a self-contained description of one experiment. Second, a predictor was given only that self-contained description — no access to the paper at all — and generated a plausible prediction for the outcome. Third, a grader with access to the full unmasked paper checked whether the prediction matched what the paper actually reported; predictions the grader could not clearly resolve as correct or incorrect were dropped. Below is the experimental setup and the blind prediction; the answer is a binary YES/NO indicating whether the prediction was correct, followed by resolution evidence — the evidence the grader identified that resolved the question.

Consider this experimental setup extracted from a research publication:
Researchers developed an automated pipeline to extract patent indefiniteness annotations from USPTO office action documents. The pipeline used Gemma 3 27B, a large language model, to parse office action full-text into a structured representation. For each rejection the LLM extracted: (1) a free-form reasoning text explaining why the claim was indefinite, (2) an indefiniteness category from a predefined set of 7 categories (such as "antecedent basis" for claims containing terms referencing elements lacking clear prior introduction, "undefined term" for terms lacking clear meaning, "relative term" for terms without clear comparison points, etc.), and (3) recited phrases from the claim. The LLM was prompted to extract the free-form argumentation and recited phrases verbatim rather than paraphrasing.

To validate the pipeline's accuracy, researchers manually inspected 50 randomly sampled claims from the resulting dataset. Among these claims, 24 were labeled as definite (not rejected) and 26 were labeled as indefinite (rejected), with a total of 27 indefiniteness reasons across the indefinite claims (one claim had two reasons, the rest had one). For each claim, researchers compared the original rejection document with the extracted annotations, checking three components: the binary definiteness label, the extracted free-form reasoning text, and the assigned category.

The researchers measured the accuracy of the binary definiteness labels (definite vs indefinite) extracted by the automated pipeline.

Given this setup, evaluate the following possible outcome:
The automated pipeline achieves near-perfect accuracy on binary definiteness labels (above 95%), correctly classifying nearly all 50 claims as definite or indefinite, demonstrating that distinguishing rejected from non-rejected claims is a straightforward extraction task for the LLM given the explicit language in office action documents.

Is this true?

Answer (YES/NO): YES